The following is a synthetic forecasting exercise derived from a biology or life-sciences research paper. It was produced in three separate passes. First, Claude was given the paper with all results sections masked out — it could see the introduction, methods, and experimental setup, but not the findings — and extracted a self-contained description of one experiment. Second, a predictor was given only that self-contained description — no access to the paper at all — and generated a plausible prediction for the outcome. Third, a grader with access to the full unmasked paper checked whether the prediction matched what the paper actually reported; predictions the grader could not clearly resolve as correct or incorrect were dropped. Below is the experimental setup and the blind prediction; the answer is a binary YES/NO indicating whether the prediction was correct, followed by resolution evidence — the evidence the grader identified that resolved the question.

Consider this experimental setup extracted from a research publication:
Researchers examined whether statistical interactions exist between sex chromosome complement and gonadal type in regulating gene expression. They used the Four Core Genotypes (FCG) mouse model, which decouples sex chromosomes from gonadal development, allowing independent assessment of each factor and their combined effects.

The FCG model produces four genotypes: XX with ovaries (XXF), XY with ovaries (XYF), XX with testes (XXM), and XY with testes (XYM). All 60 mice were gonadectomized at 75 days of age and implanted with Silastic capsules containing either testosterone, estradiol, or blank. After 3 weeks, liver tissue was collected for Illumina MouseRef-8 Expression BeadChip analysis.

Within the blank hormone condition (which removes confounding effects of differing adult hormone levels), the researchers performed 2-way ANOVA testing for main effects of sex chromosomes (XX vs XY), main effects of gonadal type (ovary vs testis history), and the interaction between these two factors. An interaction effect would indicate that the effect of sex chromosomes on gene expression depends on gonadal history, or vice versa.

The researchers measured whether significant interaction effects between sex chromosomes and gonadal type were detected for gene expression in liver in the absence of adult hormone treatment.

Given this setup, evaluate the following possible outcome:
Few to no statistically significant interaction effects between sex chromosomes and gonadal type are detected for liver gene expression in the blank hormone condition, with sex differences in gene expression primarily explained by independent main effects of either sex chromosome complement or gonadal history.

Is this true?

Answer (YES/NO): YES